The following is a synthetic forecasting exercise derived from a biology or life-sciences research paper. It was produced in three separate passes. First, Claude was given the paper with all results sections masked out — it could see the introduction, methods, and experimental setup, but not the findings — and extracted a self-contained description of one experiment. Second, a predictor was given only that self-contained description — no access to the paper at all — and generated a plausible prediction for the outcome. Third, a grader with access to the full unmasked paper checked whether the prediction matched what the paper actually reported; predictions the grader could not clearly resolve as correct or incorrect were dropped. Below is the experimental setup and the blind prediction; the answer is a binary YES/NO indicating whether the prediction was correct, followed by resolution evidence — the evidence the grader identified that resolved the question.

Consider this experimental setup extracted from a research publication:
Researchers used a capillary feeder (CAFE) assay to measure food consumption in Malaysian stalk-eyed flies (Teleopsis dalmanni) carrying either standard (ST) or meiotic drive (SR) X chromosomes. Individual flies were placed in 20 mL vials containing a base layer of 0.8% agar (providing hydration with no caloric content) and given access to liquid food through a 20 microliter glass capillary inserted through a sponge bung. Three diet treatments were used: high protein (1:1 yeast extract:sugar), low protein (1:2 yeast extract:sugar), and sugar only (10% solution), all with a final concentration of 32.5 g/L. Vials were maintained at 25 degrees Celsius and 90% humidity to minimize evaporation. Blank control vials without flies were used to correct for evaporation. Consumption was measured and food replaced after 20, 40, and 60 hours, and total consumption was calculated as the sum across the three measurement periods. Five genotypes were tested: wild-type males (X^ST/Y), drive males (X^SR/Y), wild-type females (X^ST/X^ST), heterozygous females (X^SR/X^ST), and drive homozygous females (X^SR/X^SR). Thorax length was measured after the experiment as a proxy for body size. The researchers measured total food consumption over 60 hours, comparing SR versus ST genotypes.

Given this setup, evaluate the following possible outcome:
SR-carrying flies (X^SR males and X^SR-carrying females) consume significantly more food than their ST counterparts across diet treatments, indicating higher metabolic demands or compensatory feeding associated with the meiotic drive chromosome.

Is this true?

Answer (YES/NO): YES